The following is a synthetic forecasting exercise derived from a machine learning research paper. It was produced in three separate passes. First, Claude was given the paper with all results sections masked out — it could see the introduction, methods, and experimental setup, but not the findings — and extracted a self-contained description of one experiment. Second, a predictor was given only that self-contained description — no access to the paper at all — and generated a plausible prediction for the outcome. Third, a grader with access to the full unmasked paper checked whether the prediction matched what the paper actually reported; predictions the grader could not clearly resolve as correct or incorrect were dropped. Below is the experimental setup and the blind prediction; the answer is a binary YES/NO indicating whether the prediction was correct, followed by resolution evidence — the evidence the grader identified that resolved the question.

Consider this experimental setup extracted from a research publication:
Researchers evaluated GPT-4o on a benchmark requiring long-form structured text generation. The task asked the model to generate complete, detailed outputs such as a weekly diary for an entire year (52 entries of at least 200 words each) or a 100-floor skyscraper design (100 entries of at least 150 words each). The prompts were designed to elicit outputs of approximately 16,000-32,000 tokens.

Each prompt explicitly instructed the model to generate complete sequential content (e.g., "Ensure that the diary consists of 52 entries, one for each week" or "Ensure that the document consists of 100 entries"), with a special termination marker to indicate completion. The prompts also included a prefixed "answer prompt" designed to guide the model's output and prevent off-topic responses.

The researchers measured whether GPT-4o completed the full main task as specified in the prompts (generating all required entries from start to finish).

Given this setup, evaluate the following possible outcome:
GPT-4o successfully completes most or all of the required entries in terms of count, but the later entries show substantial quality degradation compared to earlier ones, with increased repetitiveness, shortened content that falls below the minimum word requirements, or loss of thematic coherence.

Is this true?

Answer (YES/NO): NO